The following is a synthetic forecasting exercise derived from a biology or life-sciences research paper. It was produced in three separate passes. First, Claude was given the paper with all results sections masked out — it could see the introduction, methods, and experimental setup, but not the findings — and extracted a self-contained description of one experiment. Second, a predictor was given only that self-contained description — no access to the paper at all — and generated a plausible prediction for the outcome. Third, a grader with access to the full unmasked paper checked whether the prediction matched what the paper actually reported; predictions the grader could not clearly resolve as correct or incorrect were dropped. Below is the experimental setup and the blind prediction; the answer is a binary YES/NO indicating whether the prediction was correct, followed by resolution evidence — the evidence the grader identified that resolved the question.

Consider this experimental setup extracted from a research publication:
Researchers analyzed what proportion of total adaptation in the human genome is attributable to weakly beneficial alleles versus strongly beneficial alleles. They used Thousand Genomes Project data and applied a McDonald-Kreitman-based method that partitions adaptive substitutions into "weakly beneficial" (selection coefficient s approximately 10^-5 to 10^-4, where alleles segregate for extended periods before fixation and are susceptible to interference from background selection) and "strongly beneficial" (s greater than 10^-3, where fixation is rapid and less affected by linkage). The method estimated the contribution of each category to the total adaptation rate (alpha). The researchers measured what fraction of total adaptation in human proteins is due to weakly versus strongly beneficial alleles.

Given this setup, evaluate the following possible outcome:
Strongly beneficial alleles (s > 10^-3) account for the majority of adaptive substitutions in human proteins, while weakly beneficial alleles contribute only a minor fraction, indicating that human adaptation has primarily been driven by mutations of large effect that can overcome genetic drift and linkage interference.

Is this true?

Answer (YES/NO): NO